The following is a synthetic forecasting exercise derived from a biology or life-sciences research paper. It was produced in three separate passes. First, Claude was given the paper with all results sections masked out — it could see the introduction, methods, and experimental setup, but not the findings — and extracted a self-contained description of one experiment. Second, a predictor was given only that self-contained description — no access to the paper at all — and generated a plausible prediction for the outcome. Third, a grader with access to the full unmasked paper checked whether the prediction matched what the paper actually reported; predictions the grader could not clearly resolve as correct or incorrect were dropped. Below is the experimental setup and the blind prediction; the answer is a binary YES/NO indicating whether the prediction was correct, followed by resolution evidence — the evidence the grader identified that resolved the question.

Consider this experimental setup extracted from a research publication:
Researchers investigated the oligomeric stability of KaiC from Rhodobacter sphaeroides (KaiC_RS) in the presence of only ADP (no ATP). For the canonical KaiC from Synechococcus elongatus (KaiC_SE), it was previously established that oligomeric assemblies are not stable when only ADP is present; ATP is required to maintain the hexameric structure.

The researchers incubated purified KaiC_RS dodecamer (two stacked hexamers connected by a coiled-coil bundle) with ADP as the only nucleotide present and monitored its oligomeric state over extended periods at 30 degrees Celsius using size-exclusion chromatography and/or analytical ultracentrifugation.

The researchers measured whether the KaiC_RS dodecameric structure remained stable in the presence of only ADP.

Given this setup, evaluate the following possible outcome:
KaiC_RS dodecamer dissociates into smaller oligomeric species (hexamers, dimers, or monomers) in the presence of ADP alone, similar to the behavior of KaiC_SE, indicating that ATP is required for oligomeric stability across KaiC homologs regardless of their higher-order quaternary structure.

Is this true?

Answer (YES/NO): NO